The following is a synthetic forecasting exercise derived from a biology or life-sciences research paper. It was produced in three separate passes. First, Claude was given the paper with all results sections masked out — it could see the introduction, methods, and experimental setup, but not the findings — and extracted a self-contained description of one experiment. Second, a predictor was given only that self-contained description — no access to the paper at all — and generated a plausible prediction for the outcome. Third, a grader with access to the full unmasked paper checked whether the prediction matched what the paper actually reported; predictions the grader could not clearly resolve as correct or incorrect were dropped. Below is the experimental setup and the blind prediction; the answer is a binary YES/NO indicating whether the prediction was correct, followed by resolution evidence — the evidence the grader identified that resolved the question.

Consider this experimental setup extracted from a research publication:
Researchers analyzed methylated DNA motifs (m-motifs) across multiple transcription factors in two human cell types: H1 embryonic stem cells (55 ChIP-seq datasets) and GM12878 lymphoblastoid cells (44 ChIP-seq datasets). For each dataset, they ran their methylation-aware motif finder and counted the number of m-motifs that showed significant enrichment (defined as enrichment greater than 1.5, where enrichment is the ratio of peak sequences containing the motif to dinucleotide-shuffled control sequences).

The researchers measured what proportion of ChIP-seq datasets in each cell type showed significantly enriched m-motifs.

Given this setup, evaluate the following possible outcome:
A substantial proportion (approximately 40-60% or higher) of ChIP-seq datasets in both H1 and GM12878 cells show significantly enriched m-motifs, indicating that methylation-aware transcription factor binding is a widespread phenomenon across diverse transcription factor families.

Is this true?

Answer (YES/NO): YES